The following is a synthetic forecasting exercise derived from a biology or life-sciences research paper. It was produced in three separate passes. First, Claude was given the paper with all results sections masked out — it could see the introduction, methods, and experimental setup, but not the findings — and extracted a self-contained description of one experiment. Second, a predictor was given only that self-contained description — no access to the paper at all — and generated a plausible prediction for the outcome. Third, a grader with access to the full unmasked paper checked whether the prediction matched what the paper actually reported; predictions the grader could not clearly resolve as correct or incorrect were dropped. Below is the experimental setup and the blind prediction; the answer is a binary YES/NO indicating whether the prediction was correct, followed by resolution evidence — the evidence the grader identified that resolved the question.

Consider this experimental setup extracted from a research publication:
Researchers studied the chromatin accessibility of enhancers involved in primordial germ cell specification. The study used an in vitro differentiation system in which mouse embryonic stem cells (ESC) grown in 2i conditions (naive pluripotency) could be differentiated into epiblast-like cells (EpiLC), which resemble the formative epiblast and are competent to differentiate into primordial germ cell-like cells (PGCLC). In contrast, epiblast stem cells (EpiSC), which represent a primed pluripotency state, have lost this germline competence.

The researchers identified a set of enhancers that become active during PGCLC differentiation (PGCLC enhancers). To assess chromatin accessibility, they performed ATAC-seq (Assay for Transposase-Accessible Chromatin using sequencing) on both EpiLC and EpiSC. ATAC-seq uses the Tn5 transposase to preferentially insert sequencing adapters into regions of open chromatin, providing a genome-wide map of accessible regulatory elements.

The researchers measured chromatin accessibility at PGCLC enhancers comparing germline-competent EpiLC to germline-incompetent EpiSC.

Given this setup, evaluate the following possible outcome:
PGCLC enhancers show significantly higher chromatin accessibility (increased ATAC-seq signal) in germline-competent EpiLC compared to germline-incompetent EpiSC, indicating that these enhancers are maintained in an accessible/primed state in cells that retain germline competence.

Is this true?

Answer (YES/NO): NO